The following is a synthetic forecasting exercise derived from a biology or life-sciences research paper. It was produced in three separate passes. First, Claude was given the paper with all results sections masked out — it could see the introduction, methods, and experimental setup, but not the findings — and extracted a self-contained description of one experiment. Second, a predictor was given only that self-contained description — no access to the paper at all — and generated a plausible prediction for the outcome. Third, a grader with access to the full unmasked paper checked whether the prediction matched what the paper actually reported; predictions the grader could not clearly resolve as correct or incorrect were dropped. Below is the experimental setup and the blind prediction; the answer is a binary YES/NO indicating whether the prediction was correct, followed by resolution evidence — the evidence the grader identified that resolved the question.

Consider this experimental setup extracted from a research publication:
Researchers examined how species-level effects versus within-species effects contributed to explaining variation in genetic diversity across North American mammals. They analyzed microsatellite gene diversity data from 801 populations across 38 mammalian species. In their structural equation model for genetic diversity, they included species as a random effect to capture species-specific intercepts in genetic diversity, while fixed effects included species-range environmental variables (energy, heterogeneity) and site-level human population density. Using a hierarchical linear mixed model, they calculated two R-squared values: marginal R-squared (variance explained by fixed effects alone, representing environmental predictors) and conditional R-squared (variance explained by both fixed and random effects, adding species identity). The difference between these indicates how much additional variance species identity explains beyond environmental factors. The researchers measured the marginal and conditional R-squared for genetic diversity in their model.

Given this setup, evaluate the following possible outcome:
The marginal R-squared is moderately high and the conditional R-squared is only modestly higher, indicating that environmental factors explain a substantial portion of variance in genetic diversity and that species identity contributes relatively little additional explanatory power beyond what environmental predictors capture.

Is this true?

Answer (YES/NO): NO